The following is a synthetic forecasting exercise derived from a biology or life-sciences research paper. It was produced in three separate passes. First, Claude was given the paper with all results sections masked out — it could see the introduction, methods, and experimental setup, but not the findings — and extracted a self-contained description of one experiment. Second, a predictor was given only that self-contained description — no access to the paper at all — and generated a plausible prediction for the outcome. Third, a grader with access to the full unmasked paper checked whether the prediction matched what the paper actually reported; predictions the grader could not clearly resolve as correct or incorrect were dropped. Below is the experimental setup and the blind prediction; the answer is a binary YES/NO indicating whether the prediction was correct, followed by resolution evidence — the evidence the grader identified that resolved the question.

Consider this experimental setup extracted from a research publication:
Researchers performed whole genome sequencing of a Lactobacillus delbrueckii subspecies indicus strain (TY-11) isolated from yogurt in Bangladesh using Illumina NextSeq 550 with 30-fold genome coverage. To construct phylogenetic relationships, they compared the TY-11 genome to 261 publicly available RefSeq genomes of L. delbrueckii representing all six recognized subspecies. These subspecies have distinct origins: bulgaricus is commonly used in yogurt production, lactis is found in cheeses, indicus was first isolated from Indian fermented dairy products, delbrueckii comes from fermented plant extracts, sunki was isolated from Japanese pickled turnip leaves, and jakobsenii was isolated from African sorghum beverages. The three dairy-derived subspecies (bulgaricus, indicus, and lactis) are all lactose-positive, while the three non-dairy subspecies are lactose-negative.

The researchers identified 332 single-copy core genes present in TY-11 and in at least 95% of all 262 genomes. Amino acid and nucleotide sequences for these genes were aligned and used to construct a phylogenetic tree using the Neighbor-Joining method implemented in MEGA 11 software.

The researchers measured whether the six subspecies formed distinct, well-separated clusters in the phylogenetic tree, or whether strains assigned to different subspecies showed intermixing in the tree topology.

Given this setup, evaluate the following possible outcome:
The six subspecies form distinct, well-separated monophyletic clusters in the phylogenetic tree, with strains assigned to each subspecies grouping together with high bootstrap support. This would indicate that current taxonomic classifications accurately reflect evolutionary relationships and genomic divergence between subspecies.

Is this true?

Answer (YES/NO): NO